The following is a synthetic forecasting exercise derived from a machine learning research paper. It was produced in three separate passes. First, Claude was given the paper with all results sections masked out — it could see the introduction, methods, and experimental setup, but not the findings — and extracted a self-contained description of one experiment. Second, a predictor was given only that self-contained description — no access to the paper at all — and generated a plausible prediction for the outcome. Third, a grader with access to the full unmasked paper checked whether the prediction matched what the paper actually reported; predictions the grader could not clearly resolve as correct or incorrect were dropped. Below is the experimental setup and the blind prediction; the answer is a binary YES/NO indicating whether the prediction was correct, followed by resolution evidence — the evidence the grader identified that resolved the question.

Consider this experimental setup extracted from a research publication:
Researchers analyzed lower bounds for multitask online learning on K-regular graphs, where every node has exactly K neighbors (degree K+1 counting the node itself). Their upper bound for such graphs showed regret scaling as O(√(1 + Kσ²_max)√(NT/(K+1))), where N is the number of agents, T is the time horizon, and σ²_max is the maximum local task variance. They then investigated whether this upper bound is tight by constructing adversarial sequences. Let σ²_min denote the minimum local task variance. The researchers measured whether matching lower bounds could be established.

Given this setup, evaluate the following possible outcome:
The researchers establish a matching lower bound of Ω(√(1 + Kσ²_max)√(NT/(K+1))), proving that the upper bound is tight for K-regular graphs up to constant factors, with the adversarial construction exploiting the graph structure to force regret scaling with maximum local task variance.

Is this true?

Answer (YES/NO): NO